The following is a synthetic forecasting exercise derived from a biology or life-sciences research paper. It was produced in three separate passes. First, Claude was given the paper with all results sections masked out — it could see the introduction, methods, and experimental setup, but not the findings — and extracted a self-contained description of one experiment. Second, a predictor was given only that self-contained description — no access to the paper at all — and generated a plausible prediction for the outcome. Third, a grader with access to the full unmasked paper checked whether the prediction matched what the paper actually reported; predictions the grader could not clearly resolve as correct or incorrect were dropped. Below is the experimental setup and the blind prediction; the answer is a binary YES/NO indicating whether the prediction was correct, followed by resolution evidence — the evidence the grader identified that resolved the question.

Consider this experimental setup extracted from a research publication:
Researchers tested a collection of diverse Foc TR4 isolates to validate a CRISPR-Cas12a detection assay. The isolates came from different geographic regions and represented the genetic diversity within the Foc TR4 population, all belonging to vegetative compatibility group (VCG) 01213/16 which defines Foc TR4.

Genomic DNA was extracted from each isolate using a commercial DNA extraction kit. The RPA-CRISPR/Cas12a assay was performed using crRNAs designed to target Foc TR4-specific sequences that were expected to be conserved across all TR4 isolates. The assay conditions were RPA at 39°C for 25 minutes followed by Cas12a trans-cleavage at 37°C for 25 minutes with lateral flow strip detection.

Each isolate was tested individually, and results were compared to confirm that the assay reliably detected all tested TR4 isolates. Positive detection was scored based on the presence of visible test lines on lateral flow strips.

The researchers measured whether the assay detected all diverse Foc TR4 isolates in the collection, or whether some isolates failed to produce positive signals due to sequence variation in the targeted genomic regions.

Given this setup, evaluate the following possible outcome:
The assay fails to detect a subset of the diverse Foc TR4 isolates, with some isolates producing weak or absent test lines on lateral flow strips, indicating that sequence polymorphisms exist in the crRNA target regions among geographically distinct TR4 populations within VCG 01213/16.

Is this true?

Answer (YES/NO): NO